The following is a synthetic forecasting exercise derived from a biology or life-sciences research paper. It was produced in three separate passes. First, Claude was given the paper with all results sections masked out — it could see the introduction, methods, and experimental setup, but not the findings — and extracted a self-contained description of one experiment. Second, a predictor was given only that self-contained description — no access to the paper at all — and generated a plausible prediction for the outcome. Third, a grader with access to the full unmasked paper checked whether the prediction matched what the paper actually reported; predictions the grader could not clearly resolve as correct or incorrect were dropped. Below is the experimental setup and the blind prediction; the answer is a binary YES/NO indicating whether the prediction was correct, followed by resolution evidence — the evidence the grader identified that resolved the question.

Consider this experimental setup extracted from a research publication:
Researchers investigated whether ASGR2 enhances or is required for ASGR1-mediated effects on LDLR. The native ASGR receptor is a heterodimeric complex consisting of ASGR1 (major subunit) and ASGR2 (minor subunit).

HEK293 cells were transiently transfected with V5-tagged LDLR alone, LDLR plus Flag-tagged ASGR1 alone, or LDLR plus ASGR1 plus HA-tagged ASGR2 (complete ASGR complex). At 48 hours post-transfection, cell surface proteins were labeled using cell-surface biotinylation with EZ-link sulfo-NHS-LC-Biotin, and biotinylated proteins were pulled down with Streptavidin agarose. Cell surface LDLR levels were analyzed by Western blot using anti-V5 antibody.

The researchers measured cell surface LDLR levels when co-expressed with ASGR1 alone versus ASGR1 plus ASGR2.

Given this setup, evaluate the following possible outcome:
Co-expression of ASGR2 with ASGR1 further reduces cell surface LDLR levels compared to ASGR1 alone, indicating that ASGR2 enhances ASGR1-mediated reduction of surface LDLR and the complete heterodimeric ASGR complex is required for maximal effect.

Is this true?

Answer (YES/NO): NO